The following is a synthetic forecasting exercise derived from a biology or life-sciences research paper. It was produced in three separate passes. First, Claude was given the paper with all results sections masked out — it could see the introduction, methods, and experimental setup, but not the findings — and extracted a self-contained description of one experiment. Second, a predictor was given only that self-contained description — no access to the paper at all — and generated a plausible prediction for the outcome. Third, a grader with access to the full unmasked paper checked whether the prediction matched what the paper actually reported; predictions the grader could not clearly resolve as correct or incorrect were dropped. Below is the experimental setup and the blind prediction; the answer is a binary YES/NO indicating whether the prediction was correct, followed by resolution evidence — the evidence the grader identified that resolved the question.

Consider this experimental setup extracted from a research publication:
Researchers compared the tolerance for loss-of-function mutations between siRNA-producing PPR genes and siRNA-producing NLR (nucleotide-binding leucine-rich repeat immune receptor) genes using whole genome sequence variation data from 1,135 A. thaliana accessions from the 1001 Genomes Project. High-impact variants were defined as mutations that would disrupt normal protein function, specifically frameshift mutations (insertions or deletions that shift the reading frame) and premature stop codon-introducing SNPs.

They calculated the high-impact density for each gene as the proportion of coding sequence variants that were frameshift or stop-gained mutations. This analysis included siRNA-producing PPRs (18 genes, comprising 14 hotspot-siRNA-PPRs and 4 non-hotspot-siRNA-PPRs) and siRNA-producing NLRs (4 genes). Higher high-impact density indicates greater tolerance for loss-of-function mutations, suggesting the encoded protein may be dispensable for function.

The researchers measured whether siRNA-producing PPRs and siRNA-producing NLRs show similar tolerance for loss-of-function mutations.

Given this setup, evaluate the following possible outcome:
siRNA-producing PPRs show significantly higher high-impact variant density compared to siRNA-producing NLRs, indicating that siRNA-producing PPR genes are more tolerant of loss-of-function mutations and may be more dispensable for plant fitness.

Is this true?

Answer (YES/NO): NO